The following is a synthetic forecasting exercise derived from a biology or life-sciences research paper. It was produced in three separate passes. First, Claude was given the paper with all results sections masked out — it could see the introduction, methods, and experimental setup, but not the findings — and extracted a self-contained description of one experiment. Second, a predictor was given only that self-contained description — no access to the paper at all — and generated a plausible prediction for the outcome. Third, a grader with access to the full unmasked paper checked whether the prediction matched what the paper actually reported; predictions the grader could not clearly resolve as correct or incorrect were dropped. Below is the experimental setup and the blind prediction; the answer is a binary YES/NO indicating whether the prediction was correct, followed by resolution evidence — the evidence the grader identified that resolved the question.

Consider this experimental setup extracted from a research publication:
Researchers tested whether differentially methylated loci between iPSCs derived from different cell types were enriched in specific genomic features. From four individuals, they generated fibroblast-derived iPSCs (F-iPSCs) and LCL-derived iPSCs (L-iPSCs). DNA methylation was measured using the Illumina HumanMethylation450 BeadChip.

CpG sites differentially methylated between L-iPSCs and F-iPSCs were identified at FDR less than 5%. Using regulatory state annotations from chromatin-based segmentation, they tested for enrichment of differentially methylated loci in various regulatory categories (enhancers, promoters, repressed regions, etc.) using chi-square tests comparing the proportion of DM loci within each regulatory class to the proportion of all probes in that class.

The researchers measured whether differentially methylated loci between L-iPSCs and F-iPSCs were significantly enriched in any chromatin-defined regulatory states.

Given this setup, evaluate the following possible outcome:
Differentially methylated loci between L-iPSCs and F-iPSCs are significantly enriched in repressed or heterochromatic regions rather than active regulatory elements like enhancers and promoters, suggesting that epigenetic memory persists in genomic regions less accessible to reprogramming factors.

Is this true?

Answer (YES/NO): NO